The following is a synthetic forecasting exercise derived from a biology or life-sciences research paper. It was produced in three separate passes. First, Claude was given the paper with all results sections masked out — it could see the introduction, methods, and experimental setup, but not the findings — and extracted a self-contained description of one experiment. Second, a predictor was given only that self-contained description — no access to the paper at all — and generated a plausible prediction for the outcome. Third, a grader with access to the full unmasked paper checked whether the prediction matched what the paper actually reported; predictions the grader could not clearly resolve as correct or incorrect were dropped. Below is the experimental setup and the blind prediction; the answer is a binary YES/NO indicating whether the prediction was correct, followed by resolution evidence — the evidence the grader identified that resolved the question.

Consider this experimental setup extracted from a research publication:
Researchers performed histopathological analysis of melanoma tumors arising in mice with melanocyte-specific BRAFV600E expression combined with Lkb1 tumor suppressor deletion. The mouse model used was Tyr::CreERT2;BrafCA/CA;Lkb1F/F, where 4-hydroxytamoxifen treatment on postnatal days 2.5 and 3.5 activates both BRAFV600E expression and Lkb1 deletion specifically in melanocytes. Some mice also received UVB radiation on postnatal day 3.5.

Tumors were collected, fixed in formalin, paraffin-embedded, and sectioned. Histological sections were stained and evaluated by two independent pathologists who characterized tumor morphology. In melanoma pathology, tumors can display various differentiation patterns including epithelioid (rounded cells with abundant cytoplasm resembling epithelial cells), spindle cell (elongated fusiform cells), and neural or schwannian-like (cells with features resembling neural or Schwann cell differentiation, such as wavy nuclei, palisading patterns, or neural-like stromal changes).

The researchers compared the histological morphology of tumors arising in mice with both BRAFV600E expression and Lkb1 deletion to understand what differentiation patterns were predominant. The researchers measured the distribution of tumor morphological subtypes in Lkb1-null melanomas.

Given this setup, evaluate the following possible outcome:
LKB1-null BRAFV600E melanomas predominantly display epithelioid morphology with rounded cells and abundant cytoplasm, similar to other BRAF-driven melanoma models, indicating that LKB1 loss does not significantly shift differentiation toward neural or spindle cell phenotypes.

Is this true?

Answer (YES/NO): NO